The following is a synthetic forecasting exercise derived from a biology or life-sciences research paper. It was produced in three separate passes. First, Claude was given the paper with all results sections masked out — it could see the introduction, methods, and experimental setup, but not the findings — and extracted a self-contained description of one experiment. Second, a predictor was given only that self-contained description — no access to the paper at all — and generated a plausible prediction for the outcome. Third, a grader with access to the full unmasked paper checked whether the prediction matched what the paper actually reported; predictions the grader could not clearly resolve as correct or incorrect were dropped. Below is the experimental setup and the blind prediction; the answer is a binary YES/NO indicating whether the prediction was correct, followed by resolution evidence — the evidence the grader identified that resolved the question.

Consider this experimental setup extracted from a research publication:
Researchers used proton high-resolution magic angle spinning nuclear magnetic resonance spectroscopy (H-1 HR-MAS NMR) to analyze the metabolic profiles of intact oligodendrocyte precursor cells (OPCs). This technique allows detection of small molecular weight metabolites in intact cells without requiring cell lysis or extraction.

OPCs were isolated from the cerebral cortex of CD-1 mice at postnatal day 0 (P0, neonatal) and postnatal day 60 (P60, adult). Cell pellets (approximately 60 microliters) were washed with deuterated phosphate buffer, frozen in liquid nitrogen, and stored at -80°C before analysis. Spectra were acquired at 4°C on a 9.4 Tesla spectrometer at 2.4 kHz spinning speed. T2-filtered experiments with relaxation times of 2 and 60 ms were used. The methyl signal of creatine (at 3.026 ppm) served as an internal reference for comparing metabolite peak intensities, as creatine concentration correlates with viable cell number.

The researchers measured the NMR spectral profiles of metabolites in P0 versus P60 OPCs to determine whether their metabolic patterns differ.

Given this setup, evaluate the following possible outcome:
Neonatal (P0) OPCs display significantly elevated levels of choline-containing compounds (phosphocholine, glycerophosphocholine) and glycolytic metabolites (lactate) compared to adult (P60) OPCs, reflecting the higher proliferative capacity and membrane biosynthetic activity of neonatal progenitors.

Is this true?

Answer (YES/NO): NO